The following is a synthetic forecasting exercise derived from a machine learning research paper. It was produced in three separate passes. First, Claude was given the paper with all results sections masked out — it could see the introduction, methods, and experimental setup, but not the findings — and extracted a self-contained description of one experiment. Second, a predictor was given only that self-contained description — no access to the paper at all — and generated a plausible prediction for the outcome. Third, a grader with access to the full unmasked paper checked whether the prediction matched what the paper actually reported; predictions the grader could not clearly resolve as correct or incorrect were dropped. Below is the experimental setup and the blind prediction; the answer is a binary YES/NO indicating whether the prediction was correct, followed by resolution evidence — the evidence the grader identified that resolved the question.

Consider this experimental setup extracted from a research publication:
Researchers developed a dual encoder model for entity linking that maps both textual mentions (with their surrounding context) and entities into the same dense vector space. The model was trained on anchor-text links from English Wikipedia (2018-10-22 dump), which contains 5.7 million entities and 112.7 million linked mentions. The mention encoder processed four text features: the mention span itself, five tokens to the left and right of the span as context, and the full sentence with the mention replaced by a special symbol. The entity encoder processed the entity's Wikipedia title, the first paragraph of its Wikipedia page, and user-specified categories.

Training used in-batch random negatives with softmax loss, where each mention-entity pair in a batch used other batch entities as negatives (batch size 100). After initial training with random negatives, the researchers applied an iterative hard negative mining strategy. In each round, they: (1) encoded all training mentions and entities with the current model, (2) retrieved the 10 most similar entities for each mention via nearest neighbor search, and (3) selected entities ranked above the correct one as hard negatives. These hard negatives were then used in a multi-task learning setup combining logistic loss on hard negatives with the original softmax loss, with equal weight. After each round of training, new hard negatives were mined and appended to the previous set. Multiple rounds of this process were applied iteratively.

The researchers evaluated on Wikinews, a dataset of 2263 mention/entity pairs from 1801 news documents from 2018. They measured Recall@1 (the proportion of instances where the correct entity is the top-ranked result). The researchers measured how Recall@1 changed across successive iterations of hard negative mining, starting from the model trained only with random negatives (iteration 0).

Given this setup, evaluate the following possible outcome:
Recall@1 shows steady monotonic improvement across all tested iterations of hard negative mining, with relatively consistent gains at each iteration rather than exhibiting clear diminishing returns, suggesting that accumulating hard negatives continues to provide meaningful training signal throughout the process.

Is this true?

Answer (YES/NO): NO